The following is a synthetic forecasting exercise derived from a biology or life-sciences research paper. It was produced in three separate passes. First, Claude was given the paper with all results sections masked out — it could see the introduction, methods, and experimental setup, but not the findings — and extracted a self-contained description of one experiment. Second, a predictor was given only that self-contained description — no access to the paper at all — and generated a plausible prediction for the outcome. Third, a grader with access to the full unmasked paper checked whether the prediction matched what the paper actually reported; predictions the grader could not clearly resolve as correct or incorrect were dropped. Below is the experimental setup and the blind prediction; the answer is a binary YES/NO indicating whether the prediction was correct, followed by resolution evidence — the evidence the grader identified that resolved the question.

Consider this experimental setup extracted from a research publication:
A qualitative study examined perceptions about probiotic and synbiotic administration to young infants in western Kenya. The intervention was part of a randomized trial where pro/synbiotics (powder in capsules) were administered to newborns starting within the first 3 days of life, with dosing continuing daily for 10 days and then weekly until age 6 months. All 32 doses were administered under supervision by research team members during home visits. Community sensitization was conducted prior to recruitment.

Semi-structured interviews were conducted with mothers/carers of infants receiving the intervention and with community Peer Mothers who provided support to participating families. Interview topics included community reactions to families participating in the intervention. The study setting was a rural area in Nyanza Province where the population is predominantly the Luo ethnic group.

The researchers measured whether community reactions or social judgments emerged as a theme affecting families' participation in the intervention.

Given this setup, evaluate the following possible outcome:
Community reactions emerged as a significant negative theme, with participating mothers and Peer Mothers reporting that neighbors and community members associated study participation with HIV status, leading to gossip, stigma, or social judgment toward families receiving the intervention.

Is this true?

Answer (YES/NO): YES